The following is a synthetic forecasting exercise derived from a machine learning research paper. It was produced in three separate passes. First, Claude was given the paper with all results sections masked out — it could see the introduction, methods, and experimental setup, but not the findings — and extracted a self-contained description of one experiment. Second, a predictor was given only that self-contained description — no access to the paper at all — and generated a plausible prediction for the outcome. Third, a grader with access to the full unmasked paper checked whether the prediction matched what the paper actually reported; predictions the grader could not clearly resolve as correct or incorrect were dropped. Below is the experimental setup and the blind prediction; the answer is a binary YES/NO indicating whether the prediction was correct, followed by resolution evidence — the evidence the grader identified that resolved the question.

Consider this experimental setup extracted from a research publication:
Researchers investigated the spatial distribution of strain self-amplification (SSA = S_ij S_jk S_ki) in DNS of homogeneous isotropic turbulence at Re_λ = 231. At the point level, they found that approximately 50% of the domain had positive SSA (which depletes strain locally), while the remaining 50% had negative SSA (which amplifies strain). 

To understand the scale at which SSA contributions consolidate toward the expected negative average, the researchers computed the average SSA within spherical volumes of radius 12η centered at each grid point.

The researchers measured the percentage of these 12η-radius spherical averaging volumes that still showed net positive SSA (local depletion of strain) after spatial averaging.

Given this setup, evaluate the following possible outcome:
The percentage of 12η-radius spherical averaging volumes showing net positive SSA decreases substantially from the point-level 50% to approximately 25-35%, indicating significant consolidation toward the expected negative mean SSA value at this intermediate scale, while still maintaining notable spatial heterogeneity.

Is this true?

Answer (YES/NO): NO